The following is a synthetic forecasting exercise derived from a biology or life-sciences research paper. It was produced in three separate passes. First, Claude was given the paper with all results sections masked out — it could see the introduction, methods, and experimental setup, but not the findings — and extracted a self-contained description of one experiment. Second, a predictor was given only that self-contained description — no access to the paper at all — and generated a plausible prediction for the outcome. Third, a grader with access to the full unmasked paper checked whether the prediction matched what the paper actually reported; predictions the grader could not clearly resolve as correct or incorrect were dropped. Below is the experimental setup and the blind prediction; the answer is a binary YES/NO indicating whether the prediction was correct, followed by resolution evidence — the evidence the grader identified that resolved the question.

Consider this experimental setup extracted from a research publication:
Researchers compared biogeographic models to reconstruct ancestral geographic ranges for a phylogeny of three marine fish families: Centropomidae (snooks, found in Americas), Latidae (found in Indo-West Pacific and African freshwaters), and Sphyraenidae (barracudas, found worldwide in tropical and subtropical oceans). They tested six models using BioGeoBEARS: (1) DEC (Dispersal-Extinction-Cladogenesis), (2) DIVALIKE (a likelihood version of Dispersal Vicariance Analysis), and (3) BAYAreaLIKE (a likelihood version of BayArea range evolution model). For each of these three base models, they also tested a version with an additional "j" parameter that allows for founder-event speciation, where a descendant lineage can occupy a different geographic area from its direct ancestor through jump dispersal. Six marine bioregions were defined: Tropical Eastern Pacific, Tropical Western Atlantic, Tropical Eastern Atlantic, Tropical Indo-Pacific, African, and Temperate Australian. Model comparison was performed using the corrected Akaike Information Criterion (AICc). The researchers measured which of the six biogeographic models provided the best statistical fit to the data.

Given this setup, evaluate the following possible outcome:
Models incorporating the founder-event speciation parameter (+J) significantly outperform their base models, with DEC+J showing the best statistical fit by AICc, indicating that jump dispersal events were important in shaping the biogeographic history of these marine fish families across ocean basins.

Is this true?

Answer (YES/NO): YES